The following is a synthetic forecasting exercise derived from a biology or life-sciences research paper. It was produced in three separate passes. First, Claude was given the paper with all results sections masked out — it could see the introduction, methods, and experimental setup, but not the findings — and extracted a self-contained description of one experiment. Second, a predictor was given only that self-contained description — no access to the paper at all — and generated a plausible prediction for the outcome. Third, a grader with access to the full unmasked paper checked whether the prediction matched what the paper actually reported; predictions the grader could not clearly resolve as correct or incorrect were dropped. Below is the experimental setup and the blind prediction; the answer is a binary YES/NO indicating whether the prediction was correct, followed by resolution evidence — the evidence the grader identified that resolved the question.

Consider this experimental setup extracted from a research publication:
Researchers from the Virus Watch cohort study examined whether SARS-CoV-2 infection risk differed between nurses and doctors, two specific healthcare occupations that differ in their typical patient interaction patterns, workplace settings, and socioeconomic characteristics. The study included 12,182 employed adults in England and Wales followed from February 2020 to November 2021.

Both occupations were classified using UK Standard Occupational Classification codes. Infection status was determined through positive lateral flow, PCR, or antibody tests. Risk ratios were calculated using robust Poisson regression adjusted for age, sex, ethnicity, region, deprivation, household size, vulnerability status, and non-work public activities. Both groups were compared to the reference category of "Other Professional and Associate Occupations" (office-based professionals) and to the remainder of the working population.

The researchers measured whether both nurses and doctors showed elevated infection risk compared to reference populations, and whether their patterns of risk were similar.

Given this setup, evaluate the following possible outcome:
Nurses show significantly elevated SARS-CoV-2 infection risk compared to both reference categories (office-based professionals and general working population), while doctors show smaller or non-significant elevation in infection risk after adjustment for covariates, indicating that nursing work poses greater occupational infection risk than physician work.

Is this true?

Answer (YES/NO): NO